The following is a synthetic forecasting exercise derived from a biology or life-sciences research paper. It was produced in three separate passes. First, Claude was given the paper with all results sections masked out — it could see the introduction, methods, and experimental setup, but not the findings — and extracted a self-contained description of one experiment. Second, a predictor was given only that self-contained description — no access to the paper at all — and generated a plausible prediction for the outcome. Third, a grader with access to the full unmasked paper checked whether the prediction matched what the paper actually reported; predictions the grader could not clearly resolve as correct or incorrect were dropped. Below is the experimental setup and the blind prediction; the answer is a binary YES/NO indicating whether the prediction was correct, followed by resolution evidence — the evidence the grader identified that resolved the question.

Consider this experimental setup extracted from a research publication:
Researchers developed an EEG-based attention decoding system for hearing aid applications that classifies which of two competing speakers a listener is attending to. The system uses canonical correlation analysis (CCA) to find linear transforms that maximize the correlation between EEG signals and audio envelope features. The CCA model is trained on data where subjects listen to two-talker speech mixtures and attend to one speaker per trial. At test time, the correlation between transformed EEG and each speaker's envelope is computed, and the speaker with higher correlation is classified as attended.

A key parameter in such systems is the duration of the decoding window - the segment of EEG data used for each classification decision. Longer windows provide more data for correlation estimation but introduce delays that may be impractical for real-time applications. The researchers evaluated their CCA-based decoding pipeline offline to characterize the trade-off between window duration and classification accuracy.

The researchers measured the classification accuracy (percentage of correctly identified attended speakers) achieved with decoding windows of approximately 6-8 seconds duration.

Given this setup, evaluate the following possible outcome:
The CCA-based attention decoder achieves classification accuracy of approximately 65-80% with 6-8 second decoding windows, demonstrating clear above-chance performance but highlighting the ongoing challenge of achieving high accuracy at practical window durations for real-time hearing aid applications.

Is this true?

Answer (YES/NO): YES